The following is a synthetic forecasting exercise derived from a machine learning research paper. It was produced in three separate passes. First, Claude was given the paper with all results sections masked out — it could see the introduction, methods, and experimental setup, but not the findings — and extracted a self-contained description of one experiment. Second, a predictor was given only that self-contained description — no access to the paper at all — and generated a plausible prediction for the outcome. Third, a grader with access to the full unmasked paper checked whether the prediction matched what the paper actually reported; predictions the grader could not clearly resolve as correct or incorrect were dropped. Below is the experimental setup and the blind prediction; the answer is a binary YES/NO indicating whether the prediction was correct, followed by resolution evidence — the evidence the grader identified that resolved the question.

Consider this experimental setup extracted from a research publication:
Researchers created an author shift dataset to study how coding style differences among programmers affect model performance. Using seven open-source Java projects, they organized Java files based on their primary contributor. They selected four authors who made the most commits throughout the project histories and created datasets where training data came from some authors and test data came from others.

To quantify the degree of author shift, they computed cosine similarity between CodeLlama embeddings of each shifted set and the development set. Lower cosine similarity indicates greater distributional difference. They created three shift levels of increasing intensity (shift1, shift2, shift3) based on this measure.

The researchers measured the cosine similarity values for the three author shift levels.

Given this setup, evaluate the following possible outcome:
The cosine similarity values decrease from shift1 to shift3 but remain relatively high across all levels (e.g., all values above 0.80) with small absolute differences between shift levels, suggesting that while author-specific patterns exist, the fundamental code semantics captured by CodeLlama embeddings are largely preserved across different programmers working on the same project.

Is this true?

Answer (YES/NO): YES